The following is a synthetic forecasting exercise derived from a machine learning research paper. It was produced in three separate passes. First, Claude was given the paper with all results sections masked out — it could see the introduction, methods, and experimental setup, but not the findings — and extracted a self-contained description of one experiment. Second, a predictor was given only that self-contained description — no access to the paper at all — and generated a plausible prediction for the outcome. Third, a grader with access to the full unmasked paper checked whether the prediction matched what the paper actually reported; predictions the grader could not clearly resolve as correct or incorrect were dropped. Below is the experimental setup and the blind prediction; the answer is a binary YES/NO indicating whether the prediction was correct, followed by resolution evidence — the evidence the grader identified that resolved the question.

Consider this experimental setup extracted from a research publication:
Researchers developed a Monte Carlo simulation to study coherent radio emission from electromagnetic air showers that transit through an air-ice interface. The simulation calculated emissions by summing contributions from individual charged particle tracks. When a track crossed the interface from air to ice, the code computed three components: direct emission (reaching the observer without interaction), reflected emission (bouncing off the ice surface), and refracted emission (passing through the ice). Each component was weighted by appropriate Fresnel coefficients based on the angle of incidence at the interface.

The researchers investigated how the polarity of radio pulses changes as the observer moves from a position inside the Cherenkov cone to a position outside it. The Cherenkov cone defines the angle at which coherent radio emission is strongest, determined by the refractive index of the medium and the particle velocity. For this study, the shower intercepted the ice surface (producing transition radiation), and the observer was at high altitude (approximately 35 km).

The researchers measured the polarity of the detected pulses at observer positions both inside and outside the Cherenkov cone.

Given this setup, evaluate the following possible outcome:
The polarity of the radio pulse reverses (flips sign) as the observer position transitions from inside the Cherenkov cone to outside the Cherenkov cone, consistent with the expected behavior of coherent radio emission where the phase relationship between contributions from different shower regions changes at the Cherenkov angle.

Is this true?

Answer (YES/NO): NO